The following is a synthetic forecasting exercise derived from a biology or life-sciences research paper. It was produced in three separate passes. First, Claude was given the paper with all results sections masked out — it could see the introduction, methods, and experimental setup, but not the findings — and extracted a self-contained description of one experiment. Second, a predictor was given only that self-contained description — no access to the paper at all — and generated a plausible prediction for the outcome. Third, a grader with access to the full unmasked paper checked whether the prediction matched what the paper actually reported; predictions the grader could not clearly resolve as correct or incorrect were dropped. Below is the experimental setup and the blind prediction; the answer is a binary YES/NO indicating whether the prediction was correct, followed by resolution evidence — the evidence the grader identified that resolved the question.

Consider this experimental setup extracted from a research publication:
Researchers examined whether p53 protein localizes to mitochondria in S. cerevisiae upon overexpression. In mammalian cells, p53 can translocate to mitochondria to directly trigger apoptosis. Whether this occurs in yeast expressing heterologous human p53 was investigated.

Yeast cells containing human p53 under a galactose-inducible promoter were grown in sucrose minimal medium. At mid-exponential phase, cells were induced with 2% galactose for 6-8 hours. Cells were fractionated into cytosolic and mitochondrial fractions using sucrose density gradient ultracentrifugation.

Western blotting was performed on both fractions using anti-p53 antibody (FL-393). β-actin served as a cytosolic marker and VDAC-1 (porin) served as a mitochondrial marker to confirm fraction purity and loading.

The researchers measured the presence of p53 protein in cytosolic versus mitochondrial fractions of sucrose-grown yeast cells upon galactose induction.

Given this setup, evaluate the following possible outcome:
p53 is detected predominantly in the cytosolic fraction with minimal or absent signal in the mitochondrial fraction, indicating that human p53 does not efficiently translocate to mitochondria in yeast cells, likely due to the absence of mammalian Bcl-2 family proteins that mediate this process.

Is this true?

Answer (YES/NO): NO